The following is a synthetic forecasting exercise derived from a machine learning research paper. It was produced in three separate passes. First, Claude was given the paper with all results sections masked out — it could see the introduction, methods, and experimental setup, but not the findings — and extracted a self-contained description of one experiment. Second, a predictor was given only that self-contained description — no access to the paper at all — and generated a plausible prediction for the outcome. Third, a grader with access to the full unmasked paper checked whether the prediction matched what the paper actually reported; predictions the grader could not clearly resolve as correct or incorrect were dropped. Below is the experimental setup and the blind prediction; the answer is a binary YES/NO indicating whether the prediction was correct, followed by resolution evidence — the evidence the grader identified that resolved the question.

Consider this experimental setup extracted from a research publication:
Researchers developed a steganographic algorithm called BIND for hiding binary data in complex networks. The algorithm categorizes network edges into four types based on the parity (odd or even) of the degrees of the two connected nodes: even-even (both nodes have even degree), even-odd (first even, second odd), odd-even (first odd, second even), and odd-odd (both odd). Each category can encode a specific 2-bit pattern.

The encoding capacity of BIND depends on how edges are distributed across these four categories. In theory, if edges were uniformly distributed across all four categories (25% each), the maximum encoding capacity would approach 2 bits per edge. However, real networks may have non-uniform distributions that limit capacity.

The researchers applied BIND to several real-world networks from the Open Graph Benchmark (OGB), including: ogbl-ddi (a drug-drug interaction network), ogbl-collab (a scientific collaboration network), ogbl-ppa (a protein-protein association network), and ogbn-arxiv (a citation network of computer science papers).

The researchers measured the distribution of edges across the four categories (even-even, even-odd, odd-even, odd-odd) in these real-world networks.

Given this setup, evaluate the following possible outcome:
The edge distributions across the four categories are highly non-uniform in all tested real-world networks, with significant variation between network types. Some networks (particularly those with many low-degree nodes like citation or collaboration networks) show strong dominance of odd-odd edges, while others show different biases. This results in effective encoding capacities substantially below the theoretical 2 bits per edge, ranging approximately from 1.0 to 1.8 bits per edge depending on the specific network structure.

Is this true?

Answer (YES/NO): NO